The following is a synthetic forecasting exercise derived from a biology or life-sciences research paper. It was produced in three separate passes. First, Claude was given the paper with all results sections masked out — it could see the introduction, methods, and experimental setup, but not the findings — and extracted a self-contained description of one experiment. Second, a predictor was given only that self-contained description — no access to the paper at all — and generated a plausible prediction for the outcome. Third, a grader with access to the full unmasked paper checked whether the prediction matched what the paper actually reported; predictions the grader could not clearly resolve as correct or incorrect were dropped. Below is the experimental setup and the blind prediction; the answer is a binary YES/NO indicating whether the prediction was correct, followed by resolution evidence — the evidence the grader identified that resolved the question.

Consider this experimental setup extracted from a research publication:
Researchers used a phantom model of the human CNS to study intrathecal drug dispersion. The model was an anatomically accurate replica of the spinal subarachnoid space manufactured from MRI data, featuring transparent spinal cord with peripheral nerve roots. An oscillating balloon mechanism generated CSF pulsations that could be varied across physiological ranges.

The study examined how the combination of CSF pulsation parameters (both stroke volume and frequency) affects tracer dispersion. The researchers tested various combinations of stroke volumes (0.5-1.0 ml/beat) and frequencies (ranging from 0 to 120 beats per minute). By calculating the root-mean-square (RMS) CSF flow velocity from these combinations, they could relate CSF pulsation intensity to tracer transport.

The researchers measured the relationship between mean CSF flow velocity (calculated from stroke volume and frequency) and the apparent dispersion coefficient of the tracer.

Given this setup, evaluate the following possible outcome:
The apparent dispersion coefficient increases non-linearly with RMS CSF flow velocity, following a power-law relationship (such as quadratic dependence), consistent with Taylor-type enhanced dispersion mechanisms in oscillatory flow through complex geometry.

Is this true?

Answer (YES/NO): NO